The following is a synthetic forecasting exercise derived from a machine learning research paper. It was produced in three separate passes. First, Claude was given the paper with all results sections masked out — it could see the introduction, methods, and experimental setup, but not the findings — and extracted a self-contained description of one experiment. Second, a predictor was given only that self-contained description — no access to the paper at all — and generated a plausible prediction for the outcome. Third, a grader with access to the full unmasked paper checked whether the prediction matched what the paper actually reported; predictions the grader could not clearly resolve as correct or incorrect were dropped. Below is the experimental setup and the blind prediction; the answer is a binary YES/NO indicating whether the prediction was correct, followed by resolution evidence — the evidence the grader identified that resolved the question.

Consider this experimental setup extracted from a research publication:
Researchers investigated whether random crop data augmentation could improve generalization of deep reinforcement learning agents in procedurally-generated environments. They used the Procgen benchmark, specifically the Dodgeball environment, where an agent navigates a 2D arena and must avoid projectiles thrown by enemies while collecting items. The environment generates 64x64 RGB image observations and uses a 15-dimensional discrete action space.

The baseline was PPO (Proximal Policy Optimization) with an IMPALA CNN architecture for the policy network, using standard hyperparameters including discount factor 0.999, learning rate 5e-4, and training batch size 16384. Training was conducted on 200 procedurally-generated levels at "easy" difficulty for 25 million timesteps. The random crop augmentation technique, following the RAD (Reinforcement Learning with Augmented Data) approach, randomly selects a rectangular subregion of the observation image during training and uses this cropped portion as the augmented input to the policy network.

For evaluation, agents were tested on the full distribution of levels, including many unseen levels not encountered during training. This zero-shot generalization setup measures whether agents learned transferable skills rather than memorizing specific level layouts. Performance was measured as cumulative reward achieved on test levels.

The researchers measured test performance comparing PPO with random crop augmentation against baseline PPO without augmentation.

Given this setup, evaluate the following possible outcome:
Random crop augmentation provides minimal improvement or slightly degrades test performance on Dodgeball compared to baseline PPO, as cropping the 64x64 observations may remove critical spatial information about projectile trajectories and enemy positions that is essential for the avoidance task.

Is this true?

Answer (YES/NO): NO